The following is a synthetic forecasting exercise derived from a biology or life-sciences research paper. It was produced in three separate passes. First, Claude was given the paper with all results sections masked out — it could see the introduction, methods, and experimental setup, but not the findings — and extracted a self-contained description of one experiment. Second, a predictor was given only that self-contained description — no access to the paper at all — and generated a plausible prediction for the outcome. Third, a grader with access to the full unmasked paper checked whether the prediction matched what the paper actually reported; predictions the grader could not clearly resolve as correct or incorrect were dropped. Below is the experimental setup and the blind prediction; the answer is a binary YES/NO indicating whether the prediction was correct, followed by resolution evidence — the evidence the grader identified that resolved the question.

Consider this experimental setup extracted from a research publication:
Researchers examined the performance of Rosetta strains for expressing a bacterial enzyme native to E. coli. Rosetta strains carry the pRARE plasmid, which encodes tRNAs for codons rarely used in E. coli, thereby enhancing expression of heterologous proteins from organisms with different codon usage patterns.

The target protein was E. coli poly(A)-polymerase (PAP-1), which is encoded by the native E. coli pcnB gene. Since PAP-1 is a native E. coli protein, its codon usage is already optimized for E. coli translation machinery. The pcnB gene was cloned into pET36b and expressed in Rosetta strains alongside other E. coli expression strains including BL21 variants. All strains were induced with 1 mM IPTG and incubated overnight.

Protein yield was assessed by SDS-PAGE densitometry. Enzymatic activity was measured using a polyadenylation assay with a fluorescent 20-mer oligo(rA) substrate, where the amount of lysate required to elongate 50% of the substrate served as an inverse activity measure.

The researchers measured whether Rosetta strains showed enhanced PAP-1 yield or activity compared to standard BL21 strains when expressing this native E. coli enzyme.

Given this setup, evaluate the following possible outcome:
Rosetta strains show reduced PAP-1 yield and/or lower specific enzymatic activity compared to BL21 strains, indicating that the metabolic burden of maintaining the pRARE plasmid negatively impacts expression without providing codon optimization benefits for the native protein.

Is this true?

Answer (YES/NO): NO